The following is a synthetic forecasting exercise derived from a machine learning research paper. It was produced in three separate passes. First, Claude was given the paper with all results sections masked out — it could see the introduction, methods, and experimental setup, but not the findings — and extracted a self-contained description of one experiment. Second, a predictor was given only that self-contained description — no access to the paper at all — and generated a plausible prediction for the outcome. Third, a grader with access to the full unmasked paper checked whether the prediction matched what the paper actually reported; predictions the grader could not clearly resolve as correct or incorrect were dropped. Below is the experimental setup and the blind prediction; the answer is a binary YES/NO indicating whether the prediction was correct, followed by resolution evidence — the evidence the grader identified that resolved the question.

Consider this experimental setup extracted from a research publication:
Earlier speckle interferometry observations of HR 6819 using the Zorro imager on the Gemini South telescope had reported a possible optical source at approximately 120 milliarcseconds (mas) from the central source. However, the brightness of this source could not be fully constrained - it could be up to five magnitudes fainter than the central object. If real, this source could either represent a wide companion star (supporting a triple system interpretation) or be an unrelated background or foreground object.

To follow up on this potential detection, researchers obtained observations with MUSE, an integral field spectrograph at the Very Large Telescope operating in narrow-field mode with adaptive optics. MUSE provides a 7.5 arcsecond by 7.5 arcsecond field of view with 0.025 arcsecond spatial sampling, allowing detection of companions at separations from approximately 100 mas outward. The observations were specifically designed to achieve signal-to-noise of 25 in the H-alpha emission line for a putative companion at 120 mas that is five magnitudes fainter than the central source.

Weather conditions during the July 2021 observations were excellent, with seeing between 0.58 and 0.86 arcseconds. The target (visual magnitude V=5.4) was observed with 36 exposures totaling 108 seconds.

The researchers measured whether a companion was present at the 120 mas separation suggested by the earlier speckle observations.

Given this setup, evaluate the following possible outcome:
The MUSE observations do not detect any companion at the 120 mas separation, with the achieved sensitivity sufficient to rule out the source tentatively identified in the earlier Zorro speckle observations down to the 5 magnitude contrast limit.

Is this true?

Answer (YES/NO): YES